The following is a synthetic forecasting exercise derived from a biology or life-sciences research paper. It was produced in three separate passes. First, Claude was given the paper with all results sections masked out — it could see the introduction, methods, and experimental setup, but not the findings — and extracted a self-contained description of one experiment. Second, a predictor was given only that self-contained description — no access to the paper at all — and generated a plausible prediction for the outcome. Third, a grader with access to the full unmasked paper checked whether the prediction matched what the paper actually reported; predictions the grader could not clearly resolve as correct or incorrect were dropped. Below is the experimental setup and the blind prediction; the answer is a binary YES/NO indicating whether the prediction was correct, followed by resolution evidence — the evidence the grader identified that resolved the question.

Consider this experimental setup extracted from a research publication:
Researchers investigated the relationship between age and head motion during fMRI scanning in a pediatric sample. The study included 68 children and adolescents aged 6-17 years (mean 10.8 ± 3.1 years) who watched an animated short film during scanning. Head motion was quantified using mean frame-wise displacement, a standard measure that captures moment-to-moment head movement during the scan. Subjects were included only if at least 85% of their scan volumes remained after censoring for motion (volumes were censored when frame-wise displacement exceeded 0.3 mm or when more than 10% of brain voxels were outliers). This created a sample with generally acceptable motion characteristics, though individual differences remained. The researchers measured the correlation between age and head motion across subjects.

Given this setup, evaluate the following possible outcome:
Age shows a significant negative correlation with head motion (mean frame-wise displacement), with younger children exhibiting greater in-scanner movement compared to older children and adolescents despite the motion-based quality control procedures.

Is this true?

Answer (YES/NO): NO